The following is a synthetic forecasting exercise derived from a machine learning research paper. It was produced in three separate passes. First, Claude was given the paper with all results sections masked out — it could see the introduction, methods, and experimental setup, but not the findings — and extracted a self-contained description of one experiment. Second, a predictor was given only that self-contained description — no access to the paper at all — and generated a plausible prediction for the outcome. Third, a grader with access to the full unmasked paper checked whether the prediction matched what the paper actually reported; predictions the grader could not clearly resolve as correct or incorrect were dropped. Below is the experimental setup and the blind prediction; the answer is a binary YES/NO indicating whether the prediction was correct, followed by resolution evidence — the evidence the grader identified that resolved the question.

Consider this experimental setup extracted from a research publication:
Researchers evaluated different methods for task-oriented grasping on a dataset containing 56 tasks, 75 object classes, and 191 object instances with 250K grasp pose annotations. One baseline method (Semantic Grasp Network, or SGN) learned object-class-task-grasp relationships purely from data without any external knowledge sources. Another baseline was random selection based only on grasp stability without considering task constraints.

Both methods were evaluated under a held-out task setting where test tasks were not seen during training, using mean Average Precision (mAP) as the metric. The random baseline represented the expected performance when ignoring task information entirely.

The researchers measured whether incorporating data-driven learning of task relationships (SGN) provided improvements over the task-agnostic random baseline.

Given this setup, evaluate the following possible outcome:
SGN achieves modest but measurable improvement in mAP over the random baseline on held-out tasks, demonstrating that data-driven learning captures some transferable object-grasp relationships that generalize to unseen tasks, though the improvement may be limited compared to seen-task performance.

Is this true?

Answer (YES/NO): YES